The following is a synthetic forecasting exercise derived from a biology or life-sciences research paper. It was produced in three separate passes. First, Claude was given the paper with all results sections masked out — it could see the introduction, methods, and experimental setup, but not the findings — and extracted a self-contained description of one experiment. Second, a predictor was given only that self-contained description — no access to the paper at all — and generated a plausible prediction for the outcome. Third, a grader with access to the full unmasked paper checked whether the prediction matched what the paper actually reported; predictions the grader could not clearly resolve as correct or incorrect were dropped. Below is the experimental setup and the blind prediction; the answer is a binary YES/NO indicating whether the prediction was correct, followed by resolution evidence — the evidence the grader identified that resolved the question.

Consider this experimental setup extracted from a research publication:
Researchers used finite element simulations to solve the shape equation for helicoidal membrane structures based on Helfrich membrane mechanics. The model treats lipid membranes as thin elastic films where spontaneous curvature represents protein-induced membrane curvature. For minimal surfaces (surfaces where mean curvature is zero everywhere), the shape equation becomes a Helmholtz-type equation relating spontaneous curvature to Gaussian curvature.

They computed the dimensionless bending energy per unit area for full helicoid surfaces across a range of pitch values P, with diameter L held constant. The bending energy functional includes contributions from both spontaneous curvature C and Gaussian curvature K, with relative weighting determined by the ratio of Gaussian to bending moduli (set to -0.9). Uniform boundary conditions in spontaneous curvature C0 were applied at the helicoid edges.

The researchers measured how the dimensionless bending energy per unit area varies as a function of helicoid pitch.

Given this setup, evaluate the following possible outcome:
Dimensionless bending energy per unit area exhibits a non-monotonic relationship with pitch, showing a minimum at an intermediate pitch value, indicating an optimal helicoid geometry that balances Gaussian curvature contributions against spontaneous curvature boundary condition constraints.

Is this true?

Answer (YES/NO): NO